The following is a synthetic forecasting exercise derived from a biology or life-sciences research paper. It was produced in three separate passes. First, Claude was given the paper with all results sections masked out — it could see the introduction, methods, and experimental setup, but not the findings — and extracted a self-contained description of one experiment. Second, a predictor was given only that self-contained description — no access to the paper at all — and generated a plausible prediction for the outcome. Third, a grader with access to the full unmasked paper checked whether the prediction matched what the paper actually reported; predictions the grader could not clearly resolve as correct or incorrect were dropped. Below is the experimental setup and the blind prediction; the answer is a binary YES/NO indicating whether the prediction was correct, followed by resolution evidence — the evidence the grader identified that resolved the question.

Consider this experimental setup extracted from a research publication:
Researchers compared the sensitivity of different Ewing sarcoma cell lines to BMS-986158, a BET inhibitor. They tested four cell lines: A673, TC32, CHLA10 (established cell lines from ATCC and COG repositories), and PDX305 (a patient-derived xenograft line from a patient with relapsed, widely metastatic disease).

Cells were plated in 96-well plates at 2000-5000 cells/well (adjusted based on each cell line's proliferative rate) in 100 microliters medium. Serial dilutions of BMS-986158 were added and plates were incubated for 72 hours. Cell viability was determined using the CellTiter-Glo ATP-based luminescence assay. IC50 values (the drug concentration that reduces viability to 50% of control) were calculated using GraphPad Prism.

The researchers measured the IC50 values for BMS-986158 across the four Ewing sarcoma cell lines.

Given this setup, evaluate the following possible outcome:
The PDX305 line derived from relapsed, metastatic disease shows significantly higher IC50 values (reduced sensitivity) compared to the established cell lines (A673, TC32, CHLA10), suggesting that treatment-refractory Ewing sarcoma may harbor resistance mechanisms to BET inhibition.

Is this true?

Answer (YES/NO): NO